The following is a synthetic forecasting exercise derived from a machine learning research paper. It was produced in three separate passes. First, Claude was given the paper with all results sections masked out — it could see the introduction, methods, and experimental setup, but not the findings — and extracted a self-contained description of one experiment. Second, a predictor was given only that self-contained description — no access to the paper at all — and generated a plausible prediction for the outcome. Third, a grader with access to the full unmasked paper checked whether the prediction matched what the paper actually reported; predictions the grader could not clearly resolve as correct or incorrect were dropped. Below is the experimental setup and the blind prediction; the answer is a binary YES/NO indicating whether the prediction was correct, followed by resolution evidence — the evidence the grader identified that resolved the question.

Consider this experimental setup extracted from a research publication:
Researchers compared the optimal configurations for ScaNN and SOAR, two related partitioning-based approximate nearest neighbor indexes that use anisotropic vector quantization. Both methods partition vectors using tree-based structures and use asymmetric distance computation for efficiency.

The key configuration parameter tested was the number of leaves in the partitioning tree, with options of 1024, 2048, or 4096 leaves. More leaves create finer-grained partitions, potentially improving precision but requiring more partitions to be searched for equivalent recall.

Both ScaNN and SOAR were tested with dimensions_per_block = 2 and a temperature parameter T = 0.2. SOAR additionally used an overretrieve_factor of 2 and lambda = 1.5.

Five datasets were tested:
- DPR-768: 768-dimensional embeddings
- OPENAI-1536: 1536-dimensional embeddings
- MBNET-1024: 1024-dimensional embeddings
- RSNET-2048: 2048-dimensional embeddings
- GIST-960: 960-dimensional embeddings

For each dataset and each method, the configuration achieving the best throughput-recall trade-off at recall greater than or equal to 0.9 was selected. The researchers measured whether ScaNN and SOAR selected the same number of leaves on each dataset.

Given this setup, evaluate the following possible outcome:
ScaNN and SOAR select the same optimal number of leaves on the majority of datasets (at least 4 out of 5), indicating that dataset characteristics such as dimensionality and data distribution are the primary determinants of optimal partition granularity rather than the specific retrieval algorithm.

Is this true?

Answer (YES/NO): NO